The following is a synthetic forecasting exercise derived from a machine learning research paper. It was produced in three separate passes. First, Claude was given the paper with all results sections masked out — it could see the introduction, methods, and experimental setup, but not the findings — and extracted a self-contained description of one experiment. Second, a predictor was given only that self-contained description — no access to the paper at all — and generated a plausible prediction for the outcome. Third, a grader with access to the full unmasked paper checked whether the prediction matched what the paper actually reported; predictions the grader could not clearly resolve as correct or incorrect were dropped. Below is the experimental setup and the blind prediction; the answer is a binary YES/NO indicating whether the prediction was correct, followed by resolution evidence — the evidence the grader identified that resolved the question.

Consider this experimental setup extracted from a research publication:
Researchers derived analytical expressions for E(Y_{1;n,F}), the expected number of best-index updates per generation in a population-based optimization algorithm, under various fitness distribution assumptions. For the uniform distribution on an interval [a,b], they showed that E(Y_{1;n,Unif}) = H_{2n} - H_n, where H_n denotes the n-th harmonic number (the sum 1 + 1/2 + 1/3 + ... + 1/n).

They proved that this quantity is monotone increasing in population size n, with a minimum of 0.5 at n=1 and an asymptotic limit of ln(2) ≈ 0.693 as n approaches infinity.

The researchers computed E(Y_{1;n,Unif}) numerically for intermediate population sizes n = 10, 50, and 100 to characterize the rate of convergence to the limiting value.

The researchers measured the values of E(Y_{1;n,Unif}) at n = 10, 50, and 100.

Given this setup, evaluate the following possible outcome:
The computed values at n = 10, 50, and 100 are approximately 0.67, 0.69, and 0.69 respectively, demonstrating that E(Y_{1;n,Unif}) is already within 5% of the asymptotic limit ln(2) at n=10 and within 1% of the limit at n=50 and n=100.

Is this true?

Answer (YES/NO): YES